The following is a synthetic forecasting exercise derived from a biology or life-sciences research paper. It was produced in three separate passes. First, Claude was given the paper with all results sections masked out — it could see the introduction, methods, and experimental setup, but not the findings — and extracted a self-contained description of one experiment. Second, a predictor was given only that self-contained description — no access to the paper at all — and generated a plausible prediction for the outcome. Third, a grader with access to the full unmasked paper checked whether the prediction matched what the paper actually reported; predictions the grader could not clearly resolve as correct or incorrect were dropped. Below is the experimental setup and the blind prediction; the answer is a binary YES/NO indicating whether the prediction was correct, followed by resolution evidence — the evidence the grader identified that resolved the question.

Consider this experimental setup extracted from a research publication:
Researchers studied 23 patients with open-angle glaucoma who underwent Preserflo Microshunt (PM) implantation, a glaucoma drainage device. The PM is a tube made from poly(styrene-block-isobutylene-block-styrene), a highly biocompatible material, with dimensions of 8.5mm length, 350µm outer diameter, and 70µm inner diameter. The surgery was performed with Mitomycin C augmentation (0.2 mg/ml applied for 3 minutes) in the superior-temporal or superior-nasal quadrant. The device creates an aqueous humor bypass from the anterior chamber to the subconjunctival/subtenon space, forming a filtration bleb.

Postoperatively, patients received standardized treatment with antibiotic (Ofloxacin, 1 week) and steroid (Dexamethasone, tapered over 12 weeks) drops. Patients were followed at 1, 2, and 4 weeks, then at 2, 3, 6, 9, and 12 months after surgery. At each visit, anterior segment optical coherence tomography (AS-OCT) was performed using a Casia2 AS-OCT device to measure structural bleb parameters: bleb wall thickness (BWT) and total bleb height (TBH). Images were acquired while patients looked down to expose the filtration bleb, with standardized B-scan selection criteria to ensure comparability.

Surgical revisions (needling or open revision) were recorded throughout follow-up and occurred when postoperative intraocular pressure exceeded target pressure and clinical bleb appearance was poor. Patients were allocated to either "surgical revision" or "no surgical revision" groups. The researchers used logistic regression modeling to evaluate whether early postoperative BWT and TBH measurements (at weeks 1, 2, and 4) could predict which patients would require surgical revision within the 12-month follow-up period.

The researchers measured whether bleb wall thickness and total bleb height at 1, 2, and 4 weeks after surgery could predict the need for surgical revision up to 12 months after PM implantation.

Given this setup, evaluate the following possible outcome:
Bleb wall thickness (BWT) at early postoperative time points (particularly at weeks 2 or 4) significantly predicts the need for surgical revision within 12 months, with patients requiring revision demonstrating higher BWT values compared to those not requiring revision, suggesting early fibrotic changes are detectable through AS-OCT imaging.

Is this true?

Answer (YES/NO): NO